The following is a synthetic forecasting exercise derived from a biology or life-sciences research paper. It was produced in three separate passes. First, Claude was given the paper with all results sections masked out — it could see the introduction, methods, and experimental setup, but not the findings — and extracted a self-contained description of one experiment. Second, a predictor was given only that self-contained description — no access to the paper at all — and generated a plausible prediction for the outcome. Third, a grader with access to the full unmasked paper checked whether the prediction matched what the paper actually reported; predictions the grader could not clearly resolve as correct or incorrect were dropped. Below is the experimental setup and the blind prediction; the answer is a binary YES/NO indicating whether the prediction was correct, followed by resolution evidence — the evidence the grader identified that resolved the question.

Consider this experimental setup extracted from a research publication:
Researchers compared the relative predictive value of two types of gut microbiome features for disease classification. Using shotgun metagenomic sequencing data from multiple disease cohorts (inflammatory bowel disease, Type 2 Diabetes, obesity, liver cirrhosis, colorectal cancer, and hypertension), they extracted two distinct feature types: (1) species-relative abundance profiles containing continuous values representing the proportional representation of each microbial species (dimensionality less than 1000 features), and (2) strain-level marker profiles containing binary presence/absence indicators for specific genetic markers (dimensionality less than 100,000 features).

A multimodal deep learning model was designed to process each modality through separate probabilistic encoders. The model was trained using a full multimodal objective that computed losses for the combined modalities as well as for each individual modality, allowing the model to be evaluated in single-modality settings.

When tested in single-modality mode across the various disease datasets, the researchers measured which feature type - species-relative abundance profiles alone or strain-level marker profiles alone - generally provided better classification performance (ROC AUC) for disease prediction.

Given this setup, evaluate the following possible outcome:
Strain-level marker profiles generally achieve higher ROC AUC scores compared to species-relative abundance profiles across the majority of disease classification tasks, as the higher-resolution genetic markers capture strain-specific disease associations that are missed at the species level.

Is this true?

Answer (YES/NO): YES